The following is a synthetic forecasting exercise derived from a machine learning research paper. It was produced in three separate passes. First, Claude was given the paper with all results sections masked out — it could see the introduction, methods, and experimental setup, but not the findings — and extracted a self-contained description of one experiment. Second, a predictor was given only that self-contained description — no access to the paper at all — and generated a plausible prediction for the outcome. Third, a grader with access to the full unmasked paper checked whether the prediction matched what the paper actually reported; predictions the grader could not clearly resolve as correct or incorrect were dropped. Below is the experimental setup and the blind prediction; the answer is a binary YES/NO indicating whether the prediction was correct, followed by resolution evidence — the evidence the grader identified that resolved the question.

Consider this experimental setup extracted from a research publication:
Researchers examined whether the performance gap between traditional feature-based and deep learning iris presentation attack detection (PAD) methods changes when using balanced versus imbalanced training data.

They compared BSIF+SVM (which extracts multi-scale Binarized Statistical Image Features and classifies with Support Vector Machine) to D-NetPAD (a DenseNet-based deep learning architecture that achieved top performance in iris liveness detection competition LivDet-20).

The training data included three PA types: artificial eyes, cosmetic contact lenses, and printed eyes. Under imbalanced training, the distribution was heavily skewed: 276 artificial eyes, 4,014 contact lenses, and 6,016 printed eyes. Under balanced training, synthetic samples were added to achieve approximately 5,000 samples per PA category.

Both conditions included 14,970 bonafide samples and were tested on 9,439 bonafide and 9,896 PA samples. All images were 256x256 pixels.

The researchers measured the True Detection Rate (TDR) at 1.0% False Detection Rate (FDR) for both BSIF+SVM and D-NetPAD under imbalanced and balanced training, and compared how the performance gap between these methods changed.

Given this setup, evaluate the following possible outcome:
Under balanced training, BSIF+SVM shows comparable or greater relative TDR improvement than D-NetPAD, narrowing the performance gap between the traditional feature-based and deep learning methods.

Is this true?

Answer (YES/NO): YES